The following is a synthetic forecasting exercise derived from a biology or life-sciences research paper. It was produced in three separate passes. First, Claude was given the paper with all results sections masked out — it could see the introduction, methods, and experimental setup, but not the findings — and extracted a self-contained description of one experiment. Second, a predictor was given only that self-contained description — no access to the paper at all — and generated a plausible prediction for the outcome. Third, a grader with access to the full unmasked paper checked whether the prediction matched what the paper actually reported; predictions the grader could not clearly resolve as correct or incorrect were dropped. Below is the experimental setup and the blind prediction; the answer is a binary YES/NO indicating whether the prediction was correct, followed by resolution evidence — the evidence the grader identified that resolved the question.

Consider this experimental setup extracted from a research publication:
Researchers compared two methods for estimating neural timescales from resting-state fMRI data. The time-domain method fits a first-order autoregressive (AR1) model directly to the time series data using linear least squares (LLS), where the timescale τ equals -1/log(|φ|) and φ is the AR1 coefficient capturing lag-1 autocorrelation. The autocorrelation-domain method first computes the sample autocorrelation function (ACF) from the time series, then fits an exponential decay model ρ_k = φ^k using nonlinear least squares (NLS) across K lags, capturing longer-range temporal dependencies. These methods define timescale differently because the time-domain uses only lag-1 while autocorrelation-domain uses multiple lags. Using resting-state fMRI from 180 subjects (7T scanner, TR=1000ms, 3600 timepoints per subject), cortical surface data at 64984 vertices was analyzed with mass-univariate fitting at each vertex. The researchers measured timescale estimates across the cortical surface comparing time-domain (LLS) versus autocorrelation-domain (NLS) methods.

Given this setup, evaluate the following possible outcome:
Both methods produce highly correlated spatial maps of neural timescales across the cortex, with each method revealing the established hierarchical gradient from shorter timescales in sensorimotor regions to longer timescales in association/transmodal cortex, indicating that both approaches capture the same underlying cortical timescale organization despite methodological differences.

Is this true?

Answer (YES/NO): YES